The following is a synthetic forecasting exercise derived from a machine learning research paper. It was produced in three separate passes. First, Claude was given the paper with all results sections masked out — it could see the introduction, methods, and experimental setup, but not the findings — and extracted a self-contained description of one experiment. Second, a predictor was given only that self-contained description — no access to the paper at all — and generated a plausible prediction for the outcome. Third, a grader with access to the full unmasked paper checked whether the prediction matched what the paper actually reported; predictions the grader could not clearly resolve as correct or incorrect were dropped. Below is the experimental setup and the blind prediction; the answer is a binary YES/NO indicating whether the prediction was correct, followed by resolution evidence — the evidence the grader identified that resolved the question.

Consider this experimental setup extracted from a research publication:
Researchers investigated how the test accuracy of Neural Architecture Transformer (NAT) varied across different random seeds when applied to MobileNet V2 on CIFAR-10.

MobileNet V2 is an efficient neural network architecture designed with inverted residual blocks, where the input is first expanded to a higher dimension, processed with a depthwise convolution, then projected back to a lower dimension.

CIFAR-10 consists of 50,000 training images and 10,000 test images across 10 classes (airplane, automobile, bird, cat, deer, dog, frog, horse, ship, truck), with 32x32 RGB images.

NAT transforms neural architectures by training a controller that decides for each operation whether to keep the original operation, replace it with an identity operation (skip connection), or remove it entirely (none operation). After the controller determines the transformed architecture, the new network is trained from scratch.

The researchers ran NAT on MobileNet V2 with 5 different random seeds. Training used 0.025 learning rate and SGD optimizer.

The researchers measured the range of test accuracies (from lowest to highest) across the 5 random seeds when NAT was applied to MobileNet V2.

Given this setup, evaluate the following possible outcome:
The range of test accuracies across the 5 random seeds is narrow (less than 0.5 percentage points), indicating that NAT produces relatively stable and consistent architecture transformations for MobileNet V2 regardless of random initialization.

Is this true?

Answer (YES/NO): NO